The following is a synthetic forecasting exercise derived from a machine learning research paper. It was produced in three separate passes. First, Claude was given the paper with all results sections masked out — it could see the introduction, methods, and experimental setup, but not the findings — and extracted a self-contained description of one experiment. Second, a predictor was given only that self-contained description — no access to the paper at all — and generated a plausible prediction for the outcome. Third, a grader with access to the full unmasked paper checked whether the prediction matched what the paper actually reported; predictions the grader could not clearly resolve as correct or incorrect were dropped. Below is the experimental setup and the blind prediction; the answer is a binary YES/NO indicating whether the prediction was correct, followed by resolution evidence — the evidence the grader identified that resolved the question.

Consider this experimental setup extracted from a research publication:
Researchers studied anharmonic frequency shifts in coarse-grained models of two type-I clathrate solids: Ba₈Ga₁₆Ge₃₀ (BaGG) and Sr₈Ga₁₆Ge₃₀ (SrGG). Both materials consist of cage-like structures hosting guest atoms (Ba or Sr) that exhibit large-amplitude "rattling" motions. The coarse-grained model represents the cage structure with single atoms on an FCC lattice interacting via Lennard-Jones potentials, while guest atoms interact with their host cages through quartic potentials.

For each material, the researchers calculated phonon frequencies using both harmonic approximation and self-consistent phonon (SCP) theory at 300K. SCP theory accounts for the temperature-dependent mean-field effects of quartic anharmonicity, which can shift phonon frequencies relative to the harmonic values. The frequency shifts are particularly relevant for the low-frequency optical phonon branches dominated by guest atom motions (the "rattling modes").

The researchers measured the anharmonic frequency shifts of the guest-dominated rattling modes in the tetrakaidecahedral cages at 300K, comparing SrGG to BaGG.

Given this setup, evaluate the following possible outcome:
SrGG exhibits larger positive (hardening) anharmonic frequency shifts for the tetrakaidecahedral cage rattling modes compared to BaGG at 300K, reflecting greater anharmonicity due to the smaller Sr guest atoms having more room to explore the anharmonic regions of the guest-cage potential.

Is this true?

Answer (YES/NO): YES